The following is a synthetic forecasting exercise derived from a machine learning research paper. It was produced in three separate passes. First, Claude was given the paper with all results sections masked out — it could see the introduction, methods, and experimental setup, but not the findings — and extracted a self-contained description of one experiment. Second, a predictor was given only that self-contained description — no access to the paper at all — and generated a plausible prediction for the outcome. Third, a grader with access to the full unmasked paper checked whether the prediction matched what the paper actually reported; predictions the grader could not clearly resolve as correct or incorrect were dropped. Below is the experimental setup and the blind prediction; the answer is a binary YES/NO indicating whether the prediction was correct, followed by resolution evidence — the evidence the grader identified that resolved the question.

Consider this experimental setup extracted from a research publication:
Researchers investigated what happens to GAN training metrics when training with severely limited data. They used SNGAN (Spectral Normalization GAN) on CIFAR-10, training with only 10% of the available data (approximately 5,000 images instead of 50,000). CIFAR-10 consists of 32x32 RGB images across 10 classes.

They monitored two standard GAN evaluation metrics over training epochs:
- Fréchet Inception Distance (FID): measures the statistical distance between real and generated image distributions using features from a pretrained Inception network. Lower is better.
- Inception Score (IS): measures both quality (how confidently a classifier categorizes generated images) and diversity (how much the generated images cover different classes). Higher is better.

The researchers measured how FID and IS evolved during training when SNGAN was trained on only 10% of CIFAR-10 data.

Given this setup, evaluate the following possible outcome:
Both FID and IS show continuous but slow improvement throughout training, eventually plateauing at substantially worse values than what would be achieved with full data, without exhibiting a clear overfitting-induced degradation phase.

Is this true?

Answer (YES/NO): NO